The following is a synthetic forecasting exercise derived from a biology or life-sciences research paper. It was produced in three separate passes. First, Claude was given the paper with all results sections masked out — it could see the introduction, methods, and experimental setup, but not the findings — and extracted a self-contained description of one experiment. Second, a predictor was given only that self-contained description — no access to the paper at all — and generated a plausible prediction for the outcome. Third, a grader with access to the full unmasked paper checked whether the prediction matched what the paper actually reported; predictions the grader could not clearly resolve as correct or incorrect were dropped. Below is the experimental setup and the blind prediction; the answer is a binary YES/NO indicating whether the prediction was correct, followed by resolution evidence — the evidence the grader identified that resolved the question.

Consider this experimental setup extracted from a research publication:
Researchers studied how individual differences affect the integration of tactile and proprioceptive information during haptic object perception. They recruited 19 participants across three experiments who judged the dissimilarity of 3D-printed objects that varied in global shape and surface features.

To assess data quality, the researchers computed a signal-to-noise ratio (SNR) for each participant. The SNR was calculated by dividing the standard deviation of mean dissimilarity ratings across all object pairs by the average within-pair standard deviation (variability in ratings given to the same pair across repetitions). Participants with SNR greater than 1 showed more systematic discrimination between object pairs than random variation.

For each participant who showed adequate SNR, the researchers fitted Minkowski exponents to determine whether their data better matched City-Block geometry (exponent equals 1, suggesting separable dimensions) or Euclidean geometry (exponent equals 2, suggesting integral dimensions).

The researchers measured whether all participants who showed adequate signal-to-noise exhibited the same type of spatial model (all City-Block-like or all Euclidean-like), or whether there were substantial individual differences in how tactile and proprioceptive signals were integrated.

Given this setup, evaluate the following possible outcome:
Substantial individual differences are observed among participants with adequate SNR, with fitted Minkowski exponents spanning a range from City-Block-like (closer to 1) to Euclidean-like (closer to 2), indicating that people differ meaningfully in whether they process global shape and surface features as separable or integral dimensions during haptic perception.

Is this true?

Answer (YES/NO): NO